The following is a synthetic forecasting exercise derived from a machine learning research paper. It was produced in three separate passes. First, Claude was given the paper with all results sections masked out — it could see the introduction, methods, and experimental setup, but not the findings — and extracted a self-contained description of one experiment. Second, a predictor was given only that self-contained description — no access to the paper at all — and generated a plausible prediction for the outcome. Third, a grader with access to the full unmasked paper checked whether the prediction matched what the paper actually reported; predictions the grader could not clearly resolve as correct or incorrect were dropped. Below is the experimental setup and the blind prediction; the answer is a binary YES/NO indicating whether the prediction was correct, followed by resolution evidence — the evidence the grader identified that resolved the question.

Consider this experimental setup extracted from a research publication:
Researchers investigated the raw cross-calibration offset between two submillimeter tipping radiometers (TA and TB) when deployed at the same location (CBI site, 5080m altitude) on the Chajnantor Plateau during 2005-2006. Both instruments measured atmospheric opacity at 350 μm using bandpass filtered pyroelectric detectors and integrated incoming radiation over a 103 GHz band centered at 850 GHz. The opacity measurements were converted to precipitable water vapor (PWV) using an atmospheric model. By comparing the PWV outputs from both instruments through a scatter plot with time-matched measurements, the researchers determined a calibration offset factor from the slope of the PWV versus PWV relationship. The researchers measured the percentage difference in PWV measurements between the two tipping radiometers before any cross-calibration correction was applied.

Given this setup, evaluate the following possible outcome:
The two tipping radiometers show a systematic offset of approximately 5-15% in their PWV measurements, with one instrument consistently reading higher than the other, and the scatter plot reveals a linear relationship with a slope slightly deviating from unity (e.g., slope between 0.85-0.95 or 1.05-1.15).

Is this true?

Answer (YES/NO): NO